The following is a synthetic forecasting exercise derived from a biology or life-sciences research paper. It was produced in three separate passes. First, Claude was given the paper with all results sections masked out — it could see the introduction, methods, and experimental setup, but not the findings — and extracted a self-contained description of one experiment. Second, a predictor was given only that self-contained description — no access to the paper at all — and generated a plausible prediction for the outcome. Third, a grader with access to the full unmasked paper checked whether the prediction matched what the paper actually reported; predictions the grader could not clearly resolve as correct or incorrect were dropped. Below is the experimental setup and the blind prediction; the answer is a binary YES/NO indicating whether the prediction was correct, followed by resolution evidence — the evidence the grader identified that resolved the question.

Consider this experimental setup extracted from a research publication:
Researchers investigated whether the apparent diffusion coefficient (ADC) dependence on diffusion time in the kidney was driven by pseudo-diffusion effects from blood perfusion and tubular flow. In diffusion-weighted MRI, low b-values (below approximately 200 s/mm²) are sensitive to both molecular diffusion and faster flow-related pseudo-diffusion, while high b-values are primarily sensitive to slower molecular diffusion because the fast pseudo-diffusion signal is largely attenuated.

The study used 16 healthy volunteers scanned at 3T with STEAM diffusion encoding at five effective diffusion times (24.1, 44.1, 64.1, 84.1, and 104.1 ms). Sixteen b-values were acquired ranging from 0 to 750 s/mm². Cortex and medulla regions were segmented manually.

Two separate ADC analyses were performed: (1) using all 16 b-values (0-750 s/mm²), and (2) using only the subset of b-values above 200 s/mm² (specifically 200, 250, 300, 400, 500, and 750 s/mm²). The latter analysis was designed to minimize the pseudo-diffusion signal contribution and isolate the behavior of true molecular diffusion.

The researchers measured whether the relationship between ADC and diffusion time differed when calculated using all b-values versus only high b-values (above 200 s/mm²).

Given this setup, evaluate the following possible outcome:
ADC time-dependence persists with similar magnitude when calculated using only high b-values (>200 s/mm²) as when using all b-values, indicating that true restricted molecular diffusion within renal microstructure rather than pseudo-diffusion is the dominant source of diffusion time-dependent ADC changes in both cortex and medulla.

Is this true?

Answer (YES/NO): NO